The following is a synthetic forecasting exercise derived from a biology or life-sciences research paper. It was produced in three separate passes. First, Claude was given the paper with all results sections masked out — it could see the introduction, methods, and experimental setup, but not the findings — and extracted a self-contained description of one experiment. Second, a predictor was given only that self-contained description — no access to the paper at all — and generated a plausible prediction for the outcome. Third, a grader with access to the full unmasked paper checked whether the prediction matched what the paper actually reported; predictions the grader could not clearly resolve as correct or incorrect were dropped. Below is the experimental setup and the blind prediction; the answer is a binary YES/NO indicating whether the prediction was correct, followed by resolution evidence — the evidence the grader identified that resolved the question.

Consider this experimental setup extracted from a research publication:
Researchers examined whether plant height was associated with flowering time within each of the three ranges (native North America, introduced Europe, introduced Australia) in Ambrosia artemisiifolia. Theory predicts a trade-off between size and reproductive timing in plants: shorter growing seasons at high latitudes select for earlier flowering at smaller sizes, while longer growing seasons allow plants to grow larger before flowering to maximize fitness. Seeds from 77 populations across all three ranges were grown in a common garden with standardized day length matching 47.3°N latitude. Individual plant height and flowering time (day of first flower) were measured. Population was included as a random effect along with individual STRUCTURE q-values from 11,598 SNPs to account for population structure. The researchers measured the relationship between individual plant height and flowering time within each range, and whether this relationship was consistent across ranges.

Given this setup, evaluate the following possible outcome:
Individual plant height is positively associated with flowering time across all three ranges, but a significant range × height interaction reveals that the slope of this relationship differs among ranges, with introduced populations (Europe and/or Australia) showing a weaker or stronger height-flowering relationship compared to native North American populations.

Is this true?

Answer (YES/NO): NO